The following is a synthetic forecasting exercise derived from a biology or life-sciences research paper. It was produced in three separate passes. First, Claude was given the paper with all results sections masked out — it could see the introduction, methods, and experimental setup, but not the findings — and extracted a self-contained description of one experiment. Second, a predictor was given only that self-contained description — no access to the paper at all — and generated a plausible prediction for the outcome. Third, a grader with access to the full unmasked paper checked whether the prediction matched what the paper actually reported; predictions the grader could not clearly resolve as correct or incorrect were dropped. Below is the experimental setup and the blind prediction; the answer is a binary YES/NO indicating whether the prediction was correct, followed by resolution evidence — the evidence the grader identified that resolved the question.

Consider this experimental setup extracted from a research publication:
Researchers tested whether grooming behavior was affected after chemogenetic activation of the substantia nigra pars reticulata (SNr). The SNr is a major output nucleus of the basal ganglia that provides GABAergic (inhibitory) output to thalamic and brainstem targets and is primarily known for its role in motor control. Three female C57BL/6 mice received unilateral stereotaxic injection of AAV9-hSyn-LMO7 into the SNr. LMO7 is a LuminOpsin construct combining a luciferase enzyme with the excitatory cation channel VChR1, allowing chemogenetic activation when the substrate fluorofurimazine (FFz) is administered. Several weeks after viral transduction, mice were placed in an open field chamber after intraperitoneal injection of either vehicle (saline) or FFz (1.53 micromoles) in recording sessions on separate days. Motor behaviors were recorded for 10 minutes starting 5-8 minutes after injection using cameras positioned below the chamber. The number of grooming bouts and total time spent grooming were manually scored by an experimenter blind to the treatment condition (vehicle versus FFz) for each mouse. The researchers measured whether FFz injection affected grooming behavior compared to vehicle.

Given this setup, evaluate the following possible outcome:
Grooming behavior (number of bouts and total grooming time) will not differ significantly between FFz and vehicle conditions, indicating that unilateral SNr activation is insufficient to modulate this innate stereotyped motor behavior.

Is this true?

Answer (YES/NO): NO